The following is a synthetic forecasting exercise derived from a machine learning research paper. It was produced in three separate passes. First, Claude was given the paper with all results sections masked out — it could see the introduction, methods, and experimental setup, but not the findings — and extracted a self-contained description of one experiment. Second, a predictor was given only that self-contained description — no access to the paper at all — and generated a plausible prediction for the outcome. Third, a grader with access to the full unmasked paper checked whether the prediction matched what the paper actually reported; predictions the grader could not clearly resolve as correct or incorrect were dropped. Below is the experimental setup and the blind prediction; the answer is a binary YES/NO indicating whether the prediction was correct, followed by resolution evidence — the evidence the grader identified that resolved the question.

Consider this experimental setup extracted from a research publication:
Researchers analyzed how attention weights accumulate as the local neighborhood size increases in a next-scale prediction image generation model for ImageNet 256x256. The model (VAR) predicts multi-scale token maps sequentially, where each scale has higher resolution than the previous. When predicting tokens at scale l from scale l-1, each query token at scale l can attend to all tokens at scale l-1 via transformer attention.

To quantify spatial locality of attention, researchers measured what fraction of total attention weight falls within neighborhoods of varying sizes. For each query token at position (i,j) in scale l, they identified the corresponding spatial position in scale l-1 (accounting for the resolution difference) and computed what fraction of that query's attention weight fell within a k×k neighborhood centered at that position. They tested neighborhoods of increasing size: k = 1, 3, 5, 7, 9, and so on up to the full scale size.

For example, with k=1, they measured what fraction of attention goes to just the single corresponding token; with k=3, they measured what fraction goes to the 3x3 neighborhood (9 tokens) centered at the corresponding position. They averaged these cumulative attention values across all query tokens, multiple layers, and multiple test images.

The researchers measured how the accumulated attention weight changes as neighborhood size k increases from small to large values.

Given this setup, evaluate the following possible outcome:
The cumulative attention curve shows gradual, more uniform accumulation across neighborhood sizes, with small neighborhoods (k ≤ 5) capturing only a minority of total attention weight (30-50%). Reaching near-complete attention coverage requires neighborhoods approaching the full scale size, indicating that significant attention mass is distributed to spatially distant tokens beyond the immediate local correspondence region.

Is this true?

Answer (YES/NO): NO